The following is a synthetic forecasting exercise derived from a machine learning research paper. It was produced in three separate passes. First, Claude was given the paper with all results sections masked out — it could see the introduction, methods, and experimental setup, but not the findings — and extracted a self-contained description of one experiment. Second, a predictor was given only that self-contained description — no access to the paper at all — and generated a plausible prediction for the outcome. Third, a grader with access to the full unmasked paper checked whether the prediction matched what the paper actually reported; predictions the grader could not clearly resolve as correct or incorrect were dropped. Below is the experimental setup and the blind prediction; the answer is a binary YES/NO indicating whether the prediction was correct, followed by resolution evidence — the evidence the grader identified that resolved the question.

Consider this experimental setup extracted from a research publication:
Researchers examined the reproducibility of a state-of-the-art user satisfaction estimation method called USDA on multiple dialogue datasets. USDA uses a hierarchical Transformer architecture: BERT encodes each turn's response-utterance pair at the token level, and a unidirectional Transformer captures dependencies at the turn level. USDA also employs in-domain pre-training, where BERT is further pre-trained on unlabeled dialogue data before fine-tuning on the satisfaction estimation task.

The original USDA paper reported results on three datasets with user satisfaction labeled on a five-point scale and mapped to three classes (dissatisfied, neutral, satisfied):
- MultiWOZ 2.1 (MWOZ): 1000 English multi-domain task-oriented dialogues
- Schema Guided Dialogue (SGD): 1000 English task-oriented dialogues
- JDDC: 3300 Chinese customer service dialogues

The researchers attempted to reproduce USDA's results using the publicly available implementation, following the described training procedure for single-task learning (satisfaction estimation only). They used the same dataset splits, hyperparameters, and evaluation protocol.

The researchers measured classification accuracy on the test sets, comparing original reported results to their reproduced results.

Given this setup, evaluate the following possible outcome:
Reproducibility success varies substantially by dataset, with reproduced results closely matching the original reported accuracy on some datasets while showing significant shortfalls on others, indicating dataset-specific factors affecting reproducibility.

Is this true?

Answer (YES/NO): NO